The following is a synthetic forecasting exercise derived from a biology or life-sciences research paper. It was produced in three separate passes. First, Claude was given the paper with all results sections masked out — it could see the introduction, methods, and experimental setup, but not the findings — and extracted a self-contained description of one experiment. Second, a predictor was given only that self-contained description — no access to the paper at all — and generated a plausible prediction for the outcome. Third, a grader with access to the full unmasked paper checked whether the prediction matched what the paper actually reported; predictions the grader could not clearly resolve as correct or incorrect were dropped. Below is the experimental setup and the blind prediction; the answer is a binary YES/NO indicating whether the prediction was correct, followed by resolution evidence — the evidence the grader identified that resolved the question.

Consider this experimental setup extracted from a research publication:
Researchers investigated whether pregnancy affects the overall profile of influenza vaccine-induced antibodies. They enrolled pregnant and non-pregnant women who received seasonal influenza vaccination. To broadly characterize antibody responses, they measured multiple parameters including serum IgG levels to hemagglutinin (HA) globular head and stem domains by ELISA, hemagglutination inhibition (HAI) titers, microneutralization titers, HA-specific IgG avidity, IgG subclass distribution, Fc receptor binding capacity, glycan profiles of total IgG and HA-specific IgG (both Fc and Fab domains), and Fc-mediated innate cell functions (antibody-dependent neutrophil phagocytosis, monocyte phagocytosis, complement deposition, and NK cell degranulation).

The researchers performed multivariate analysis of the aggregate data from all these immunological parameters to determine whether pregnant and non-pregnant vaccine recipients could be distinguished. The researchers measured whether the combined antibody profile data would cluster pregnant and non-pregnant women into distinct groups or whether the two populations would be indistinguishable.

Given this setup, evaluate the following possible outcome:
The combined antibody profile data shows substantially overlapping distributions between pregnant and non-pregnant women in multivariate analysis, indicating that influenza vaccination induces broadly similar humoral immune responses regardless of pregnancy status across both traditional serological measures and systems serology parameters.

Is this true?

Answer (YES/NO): NO